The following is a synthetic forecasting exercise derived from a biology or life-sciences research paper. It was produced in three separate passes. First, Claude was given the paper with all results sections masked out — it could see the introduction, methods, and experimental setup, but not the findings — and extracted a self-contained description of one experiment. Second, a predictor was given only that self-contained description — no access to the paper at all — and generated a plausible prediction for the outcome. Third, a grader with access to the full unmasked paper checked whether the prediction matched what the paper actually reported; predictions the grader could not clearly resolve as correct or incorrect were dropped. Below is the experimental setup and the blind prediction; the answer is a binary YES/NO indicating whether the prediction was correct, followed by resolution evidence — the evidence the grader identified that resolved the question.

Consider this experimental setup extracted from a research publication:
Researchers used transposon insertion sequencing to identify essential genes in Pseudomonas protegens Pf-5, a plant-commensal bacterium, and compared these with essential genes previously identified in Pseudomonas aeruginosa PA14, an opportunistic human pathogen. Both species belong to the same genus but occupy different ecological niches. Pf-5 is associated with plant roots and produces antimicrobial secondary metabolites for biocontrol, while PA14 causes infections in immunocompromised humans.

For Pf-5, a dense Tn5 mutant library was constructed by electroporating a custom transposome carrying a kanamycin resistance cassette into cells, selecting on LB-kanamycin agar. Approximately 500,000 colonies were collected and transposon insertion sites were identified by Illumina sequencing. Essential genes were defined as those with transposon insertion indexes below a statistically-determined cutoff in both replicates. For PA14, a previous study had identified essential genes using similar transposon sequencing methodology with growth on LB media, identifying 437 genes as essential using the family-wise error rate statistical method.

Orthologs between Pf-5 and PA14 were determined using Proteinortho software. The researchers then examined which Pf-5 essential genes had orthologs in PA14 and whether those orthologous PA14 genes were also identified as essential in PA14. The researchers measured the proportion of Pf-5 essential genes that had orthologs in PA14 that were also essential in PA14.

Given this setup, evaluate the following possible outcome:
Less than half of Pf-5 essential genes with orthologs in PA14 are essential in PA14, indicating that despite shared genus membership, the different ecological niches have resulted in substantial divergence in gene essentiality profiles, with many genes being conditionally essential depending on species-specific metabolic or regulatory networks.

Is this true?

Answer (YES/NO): NO